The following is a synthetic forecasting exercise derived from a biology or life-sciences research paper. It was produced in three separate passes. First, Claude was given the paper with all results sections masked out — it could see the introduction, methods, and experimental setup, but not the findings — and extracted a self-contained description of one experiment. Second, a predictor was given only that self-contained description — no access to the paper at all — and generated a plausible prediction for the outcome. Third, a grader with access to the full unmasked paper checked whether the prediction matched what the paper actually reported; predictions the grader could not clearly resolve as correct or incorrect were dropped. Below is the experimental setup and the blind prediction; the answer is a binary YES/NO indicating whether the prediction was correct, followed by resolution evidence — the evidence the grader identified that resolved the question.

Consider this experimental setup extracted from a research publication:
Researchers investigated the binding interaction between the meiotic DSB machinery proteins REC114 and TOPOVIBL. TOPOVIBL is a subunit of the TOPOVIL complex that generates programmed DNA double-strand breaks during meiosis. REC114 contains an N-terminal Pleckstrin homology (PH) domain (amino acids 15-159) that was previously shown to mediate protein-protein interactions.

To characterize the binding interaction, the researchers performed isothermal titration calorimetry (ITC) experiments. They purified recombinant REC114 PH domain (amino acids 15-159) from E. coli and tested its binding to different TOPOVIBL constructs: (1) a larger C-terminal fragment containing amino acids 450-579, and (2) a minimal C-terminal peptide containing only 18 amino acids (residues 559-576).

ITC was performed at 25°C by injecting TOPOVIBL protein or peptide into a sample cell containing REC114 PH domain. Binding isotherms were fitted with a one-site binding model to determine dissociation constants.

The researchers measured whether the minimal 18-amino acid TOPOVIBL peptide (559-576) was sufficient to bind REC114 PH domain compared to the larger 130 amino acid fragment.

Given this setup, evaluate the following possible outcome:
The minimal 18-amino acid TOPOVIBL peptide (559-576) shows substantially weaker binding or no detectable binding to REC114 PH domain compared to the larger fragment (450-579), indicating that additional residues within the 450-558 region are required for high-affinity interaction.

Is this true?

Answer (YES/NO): NO